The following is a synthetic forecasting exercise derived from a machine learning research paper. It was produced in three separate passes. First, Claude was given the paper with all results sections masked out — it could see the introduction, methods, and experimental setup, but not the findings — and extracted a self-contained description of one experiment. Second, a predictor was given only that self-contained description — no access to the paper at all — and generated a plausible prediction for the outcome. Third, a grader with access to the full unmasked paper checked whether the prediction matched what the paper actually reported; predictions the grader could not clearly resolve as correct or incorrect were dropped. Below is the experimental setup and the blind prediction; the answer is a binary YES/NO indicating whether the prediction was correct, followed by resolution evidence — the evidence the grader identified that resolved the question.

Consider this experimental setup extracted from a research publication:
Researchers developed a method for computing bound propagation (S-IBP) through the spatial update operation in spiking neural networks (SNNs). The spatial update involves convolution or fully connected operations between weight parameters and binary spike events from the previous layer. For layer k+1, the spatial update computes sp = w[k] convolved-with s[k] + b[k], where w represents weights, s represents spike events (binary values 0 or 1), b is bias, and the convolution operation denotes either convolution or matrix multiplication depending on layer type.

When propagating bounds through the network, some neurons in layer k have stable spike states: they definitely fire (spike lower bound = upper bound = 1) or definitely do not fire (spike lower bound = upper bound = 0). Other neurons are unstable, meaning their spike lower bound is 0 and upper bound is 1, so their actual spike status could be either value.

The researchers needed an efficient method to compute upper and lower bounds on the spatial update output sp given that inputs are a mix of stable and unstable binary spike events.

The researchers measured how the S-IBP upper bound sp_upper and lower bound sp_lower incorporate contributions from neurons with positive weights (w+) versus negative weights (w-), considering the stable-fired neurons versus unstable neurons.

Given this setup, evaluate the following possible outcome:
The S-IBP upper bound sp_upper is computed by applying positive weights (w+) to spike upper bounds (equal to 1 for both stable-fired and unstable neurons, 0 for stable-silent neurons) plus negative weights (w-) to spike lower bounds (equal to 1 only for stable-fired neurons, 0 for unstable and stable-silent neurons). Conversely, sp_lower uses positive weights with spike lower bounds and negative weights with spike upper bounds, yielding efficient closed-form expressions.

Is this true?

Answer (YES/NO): YES